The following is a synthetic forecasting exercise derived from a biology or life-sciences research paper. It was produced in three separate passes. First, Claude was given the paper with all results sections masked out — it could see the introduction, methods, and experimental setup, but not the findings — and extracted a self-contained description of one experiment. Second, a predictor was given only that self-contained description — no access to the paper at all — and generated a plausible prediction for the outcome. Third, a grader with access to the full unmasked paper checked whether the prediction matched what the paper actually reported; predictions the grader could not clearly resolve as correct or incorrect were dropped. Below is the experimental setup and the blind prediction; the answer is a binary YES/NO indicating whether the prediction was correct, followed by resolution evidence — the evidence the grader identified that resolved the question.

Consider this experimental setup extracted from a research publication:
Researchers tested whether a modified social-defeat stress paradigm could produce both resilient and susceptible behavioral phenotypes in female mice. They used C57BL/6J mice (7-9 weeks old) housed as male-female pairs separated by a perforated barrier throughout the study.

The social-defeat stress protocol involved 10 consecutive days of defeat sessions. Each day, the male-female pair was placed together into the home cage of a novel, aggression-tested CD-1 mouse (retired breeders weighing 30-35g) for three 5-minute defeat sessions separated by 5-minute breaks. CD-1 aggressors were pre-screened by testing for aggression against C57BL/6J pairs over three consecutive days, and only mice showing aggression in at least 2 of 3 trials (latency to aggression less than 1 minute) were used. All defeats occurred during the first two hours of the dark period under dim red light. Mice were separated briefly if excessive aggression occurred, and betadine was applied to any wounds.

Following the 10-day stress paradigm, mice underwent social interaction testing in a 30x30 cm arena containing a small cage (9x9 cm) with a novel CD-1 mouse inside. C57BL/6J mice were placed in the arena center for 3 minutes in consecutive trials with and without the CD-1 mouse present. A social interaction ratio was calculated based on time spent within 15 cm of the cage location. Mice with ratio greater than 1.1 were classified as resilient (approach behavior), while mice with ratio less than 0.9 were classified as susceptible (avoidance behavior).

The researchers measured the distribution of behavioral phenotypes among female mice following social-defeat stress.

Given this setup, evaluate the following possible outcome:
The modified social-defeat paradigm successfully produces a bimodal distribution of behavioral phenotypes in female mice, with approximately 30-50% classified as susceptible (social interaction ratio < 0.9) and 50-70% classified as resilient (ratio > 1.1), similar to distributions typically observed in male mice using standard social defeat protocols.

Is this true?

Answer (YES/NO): NO